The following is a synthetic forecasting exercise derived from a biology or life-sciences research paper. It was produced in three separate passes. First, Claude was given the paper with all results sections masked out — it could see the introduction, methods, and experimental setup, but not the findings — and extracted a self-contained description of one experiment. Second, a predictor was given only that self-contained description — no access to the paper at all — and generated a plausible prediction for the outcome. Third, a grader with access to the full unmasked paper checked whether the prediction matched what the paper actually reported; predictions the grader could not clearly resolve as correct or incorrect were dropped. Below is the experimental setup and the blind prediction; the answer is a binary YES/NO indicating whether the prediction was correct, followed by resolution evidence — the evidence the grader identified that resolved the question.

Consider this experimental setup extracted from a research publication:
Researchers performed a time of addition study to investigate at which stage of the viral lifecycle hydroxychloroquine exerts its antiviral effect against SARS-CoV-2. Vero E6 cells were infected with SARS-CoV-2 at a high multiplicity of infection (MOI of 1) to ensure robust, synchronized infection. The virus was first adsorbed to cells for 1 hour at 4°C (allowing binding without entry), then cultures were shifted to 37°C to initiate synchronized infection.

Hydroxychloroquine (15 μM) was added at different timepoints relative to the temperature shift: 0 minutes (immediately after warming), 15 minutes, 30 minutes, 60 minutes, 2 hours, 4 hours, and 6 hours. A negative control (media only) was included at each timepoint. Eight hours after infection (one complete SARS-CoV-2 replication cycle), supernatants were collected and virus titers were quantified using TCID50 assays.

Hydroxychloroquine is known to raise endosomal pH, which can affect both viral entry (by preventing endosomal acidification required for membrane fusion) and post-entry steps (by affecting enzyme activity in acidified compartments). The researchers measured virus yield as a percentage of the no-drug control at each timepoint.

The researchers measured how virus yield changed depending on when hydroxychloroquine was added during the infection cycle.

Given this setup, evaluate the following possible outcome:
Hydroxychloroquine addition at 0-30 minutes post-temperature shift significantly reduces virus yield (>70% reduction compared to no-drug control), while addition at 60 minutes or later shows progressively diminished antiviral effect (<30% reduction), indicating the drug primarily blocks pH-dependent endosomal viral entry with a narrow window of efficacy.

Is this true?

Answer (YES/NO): NO